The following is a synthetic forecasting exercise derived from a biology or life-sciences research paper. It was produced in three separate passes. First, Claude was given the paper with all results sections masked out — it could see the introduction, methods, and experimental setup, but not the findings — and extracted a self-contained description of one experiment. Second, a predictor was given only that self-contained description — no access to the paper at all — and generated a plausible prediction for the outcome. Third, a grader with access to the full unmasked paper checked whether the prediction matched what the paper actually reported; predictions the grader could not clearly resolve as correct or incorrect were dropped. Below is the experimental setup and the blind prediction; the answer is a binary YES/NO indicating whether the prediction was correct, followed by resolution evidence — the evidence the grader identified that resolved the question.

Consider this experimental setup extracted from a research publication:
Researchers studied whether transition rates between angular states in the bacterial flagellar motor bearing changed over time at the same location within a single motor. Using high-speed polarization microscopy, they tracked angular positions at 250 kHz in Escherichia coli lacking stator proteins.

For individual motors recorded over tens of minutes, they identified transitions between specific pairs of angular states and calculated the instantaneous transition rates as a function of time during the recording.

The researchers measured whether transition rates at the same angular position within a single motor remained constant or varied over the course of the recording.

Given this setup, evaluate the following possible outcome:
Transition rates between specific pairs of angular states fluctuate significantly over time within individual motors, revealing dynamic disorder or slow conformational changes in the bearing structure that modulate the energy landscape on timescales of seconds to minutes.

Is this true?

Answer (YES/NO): YES